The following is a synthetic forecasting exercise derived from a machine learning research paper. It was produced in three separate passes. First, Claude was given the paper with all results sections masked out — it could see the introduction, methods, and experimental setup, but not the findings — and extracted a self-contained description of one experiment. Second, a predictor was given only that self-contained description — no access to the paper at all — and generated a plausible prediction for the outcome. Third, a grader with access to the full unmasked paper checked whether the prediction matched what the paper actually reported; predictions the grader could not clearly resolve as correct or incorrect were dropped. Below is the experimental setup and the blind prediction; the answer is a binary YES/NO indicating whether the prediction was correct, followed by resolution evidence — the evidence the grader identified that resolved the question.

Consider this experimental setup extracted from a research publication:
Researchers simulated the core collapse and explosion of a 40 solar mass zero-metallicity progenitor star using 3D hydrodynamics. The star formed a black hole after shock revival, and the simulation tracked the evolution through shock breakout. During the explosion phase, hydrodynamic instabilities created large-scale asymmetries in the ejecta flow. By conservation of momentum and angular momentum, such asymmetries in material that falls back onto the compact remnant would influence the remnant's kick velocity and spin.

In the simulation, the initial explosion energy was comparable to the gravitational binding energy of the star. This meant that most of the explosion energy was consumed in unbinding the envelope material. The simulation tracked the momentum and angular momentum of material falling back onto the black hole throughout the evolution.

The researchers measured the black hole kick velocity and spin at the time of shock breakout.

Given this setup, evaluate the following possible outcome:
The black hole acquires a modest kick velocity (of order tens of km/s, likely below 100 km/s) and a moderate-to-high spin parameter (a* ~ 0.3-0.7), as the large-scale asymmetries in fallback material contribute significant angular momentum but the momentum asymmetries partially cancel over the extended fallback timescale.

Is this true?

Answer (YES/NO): NO